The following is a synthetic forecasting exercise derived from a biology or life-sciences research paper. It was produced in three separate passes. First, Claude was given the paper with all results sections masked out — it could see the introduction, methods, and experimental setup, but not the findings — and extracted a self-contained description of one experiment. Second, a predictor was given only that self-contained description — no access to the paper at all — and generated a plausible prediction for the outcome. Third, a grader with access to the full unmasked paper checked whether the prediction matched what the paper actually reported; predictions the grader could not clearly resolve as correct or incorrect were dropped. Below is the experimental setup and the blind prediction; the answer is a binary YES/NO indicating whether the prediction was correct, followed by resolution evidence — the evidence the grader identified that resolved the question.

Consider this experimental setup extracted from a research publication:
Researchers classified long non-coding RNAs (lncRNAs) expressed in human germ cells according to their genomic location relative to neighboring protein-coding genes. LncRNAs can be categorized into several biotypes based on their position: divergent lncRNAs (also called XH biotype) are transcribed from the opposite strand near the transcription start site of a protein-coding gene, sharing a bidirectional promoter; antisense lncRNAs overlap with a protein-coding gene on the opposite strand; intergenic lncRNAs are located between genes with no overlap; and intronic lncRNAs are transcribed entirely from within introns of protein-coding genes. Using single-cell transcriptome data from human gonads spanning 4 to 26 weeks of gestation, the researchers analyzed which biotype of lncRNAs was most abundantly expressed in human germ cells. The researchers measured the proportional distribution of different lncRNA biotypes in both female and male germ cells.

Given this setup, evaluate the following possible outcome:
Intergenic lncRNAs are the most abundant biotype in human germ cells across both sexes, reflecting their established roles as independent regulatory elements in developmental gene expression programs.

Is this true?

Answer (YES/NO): NO